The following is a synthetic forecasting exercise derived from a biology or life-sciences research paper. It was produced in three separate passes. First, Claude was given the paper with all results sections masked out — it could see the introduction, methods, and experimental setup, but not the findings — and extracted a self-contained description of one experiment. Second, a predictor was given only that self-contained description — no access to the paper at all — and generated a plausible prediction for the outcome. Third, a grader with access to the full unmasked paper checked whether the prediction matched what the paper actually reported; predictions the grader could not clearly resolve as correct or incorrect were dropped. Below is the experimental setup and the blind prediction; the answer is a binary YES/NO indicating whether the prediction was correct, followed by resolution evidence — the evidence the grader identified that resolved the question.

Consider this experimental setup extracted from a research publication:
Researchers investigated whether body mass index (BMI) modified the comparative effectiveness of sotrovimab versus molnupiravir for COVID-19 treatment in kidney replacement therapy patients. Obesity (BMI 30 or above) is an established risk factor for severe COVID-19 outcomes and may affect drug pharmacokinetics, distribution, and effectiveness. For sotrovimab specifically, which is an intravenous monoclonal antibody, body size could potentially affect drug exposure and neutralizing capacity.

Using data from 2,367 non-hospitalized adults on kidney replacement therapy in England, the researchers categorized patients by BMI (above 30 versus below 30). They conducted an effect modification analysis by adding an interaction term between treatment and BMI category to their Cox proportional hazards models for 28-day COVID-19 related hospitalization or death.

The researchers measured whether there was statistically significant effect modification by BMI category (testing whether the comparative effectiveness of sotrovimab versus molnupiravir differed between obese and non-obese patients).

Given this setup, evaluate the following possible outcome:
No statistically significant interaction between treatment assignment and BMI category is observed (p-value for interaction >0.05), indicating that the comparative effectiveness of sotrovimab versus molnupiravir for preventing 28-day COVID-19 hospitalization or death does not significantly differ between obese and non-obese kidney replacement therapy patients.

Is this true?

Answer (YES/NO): YES